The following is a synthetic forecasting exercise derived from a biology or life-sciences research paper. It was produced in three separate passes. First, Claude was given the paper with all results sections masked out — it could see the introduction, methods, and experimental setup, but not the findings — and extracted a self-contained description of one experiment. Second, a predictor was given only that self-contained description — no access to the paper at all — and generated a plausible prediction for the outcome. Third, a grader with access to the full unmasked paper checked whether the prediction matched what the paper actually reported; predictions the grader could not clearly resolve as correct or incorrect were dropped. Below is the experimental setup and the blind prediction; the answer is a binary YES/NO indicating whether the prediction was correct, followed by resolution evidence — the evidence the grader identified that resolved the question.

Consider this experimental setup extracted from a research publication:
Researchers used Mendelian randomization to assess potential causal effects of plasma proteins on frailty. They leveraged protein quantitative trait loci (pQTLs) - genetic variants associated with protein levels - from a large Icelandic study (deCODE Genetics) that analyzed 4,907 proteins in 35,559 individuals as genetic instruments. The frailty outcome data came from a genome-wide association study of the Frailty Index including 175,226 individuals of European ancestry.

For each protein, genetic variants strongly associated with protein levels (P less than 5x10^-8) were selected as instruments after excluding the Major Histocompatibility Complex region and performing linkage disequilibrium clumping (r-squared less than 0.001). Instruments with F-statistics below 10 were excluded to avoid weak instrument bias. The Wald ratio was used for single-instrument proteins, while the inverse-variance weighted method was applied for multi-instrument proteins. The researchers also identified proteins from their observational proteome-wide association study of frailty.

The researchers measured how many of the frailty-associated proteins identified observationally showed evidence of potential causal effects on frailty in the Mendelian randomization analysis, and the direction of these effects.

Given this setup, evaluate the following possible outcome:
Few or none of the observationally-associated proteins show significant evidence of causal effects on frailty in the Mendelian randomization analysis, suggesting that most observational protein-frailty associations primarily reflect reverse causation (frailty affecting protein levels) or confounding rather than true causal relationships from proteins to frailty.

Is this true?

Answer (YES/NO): NO